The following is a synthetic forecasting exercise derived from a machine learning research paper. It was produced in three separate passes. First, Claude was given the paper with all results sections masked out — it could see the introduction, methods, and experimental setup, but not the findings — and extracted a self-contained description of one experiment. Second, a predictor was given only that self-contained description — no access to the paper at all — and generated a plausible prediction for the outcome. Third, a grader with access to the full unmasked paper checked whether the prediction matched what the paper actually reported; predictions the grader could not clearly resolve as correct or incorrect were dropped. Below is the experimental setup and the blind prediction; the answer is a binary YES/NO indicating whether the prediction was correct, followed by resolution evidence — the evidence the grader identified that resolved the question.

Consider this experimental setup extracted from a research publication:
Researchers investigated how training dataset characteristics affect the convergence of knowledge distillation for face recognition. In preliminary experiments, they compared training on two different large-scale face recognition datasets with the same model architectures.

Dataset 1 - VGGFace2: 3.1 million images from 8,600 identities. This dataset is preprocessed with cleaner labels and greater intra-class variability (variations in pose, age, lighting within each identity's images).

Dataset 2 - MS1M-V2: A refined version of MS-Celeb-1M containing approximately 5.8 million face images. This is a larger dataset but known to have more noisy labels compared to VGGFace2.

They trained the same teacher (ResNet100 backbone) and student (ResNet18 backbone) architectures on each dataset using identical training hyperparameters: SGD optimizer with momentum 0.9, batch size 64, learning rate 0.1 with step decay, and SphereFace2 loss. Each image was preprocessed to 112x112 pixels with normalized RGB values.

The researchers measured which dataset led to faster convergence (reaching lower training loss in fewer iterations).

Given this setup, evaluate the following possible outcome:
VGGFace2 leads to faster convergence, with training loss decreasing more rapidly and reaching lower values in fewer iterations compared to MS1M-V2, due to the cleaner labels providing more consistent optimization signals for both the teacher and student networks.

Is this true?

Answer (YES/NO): YES